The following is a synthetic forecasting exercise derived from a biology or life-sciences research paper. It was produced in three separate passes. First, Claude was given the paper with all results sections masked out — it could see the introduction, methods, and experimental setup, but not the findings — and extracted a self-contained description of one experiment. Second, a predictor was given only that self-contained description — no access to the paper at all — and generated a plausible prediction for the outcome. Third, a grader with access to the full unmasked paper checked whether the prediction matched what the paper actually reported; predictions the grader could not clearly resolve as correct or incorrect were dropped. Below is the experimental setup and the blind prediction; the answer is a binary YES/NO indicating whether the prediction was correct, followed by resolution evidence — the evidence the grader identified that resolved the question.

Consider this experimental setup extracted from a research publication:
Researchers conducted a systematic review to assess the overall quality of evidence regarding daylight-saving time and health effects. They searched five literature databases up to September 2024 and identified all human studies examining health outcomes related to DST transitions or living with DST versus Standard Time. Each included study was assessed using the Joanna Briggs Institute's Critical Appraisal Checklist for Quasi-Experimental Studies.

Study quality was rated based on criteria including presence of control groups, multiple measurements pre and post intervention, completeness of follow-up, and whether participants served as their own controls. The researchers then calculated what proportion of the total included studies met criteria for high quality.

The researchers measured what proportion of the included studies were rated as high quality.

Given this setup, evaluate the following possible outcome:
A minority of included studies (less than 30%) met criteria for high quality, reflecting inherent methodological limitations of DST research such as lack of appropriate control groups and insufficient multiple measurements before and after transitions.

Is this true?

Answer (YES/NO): YES